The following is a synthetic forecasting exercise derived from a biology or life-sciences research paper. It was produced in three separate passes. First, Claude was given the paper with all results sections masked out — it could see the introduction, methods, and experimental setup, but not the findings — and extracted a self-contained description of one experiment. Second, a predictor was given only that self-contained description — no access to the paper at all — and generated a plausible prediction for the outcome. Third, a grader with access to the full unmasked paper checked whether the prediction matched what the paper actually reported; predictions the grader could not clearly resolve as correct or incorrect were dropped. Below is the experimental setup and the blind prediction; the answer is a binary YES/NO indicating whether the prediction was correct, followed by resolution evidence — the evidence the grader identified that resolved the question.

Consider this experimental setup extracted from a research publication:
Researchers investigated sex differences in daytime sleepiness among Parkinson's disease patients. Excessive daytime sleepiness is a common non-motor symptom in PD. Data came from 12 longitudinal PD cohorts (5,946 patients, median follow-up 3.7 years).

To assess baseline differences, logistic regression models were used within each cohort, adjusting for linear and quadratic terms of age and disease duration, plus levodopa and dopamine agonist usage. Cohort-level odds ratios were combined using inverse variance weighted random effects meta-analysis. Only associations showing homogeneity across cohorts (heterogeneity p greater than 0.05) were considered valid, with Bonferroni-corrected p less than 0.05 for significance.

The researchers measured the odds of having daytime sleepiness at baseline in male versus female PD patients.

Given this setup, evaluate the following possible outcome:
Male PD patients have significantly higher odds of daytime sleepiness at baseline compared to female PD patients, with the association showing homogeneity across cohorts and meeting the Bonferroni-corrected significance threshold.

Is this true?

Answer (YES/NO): NO